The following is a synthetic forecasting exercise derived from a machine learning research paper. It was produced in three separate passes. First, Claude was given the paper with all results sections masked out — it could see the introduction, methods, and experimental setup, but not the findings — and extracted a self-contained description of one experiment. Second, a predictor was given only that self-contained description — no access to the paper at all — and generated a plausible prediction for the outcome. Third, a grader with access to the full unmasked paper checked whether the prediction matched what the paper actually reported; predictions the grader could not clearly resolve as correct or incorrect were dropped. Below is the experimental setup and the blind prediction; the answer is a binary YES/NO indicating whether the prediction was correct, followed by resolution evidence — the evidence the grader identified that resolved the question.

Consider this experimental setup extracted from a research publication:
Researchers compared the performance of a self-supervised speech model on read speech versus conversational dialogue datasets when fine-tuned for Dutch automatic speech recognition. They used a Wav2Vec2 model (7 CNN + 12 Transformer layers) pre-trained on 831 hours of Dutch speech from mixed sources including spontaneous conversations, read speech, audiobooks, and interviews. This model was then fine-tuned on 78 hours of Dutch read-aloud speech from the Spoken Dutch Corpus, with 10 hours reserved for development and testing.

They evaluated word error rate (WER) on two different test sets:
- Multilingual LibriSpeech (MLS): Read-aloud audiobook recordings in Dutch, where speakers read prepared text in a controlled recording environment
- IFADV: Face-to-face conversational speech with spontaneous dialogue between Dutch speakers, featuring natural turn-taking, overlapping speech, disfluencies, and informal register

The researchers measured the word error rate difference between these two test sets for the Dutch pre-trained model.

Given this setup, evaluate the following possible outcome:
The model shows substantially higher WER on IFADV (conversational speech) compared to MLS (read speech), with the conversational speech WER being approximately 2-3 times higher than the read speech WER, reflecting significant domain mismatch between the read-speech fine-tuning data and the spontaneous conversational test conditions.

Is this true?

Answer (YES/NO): NO